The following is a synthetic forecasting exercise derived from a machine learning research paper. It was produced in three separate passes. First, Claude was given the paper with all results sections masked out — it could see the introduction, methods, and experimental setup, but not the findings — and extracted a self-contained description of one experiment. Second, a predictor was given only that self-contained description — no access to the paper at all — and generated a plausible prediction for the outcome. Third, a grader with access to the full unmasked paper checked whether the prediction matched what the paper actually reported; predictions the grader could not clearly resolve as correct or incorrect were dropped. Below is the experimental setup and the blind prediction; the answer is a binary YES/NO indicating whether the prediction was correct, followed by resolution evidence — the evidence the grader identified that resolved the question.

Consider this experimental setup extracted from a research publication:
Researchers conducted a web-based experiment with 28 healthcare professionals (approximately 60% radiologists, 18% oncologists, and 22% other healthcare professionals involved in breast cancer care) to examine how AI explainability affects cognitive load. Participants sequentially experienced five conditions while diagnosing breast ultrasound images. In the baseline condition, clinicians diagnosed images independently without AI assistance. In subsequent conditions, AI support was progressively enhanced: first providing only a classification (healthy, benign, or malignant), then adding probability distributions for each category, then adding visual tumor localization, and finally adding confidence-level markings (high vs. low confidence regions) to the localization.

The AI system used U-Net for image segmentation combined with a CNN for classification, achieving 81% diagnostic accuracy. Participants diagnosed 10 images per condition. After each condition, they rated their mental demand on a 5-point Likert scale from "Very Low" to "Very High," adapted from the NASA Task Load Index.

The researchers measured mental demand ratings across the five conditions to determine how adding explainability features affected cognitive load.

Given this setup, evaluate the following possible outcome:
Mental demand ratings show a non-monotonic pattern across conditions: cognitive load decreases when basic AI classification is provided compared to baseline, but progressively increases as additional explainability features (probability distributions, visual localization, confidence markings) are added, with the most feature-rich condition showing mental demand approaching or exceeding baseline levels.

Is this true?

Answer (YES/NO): NO